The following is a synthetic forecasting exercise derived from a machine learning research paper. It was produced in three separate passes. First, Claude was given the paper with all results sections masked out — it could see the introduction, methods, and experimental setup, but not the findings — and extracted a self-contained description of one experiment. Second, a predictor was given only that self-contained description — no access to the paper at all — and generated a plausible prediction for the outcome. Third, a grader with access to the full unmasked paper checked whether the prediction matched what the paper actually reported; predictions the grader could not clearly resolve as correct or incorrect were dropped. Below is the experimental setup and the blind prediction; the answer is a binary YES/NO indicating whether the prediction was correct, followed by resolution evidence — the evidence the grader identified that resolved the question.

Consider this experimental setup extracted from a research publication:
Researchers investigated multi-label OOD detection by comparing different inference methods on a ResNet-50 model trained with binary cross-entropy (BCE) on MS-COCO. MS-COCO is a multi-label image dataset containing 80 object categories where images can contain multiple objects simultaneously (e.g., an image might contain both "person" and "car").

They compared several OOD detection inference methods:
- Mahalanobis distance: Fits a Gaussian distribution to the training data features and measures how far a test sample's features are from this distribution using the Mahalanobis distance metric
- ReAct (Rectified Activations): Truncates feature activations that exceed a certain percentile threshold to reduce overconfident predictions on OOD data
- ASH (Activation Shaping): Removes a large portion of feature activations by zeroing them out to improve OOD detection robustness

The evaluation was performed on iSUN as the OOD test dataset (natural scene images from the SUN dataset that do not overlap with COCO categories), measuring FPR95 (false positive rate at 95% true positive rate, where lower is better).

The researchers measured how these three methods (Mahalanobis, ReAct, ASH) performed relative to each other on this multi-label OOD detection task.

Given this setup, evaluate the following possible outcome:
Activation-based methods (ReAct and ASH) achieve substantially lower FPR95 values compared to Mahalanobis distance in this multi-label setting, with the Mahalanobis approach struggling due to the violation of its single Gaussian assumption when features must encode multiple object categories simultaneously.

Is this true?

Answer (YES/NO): YES